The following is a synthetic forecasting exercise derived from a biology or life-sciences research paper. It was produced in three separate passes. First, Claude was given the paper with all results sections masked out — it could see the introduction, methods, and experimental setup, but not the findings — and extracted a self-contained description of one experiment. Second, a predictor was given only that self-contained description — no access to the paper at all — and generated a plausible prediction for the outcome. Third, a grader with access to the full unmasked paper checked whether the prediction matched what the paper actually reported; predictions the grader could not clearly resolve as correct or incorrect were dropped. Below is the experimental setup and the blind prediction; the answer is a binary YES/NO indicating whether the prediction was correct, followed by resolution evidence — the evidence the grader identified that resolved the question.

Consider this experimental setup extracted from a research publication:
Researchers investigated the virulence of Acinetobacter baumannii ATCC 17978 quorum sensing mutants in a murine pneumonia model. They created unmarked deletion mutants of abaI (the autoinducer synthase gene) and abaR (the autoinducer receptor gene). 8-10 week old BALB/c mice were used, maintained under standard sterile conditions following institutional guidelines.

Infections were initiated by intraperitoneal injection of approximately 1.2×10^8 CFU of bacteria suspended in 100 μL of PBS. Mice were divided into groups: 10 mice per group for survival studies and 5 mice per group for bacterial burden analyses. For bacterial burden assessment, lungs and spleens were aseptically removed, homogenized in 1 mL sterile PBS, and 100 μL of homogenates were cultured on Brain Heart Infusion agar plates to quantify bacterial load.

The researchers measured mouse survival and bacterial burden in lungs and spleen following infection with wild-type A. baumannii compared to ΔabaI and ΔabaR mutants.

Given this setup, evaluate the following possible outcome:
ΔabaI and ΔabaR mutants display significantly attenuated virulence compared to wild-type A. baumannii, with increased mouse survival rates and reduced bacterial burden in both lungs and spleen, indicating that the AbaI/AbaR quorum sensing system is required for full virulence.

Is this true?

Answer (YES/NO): NO